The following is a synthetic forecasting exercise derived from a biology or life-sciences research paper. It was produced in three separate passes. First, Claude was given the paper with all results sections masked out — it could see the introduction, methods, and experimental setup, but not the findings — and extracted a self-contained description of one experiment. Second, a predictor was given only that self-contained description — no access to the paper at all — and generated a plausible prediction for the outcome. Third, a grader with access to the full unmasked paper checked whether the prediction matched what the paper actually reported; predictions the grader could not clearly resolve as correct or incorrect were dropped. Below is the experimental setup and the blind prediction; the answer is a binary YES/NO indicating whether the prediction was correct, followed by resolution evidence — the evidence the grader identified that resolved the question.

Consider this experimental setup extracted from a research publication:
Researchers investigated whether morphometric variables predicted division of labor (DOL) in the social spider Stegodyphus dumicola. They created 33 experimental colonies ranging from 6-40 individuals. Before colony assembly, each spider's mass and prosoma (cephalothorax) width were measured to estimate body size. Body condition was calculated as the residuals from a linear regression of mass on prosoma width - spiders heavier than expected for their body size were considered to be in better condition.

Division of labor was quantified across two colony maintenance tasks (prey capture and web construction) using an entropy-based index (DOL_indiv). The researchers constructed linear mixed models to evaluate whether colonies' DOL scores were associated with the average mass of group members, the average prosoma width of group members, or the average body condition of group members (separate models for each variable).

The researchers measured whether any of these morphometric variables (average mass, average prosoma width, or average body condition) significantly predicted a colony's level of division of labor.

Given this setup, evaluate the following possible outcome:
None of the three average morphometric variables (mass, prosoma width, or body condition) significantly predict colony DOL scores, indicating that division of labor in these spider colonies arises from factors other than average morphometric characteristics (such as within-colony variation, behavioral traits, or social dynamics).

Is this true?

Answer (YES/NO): YES